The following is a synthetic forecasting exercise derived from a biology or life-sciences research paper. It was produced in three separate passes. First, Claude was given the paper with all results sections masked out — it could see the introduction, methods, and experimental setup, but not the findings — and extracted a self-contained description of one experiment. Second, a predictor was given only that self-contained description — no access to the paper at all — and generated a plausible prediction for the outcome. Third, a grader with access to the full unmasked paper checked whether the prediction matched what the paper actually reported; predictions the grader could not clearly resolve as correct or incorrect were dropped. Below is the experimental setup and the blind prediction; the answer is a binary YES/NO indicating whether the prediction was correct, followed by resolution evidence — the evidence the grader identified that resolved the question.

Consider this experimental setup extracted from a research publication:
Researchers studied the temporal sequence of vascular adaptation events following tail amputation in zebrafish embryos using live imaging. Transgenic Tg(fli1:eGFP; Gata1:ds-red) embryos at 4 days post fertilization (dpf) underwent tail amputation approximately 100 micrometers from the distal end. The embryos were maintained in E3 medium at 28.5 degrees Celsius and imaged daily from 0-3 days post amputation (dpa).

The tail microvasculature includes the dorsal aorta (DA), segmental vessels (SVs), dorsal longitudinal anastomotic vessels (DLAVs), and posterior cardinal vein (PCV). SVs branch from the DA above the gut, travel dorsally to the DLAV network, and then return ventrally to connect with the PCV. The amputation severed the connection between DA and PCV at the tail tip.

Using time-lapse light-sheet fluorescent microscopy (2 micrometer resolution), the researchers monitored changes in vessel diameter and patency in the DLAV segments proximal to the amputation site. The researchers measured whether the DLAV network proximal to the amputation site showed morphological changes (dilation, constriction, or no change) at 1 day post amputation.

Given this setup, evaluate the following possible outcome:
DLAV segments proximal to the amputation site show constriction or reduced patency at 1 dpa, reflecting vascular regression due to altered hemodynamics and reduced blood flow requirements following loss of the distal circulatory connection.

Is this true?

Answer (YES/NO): YES